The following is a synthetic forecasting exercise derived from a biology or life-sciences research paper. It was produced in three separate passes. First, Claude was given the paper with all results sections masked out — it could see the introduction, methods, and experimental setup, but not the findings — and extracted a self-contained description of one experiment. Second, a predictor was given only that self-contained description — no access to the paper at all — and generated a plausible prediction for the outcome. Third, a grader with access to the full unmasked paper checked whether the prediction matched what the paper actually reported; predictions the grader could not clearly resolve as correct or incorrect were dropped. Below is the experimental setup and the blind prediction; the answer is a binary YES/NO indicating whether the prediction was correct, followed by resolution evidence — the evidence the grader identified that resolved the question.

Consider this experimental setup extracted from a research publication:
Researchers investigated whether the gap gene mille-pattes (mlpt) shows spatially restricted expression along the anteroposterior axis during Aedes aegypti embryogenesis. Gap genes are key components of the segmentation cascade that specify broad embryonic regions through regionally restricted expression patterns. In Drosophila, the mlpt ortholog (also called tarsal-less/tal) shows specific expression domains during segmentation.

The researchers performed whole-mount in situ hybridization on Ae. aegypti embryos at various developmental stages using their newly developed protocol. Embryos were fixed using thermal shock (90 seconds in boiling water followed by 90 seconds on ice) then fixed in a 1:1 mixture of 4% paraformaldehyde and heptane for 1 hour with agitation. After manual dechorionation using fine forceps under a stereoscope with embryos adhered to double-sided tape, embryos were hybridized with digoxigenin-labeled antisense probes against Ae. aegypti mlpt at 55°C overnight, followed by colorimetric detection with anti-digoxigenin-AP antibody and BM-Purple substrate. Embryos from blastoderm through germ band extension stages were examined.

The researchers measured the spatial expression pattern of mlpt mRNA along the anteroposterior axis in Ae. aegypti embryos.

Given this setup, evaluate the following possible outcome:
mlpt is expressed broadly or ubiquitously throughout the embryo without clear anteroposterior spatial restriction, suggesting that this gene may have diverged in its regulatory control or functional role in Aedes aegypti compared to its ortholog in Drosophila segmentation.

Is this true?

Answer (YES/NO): NO